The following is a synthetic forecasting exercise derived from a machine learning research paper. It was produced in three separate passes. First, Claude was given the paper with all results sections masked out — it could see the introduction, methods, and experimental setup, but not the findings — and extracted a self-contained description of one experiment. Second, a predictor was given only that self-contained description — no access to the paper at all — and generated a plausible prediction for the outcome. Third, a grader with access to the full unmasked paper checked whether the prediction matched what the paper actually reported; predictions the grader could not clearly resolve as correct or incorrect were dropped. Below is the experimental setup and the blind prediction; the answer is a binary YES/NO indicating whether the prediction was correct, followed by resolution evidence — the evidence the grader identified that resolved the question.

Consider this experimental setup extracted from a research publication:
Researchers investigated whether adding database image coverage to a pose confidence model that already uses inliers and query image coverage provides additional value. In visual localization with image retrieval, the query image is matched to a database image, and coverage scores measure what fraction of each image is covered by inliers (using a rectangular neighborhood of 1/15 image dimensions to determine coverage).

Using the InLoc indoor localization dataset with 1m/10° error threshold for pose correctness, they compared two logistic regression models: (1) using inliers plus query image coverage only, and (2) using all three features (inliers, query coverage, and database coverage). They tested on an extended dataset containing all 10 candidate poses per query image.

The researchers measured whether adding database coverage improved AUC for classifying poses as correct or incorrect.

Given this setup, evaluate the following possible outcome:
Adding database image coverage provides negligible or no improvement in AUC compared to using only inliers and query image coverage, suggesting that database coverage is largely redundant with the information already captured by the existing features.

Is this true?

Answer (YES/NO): YES